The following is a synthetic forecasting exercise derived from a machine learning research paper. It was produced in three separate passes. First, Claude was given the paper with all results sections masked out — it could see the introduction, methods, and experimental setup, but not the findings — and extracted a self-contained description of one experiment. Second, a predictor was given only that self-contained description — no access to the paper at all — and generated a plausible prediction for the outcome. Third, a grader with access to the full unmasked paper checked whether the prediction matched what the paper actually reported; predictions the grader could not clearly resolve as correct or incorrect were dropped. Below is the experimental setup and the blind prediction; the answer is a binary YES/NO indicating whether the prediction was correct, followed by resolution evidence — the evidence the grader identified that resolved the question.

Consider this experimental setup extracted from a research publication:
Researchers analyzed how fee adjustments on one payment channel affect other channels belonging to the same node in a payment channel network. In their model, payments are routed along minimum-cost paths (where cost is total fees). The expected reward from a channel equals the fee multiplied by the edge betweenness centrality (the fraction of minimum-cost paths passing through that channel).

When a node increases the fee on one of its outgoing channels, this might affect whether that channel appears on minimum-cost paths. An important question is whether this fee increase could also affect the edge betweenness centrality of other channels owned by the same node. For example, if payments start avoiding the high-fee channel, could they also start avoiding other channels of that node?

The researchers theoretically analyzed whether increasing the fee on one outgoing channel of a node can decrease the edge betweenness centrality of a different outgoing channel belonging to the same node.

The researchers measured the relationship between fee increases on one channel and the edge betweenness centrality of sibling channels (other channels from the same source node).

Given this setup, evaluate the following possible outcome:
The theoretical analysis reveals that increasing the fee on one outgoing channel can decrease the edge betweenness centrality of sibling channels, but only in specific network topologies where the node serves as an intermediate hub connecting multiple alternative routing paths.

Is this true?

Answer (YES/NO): NO